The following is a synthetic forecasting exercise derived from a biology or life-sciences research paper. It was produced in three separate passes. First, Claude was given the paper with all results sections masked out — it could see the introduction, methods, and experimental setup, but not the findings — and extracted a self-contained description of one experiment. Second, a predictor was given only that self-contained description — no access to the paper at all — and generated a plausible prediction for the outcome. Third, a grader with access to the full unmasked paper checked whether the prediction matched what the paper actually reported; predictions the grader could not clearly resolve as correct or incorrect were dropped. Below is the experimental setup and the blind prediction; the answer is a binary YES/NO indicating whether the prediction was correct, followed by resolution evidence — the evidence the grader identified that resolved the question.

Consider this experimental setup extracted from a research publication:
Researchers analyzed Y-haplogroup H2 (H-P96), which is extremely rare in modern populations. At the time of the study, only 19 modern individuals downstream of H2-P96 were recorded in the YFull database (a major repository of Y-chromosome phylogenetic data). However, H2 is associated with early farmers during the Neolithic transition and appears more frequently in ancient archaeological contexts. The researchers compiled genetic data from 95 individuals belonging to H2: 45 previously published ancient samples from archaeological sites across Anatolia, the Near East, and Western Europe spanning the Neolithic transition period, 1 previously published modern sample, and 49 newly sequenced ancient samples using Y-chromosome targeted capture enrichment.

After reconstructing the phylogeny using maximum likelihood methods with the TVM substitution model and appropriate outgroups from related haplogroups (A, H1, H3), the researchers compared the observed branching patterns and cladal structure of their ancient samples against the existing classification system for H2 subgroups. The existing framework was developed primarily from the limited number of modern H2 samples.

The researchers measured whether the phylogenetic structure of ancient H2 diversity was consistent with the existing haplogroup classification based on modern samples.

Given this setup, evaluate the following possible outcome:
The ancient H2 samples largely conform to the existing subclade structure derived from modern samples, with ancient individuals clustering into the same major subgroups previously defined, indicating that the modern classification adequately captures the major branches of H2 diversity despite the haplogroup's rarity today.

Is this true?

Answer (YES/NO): NO